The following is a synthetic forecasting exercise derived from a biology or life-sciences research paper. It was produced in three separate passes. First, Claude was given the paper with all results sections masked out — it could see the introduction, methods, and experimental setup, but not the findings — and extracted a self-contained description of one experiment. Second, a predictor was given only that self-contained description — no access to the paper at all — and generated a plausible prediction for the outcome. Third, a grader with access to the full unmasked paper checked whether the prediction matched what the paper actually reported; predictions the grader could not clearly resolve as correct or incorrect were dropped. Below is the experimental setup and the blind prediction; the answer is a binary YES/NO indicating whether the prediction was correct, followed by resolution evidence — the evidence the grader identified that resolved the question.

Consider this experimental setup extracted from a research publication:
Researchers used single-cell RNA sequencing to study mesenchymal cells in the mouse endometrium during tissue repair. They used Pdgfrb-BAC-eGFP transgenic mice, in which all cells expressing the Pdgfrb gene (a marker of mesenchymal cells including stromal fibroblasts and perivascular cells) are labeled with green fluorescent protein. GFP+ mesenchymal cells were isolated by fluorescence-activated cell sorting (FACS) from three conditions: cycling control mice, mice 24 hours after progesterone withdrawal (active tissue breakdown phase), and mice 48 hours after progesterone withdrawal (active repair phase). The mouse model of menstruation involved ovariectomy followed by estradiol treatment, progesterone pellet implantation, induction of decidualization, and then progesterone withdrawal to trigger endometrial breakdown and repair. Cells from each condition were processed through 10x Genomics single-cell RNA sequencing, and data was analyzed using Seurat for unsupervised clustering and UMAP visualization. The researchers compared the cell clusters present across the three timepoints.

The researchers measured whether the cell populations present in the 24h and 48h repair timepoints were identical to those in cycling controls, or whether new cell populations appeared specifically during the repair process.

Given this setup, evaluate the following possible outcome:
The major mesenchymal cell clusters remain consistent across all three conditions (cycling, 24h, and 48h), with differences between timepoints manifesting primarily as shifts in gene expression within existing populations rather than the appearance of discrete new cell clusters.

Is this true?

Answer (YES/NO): NO